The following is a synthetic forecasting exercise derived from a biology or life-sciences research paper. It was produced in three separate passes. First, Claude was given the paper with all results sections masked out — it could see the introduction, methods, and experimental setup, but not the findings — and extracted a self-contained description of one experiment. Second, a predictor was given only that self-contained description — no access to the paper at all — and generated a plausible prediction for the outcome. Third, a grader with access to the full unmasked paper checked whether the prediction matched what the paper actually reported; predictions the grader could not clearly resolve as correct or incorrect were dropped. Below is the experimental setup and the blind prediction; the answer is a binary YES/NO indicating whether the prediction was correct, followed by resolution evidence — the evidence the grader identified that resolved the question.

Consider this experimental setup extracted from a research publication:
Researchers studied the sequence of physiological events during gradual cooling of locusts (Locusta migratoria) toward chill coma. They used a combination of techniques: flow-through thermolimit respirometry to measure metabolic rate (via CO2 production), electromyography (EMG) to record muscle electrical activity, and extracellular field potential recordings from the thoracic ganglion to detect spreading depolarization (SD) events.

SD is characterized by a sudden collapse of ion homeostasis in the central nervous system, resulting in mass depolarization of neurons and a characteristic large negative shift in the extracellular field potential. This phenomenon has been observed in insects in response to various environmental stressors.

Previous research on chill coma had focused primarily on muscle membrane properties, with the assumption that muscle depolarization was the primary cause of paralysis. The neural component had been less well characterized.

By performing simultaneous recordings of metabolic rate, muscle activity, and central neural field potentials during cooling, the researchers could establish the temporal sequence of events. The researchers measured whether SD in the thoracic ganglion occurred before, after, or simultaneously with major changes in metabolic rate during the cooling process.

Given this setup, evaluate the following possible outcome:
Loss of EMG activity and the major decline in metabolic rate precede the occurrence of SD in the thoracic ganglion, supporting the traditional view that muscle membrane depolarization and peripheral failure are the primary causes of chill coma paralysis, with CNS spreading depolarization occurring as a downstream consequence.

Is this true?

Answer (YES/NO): NO